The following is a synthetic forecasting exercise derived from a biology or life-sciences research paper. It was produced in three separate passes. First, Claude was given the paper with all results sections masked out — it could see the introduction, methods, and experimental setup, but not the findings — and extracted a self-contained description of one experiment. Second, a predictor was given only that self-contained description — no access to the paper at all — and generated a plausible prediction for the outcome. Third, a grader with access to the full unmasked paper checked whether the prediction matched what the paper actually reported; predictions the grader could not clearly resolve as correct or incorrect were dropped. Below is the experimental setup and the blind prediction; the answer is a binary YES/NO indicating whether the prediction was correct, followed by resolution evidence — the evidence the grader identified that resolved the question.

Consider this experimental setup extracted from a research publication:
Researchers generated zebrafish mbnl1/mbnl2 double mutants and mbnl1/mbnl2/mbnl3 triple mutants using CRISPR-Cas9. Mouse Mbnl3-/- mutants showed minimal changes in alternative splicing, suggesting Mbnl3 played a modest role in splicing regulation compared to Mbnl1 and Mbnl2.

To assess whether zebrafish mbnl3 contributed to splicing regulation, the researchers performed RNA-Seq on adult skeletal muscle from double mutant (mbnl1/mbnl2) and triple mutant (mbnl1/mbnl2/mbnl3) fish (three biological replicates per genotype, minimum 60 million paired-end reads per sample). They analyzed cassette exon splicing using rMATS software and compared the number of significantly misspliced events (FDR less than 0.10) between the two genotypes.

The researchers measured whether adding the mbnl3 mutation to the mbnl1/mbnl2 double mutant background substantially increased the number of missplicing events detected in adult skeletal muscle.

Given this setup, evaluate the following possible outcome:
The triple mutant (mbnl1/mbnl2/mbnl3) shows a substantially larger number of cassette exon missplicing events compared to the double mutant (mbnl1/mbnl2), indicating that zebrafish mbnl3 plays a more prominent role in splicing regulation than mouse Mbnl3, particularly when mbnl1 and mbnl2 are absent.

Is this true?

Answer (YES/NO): NO